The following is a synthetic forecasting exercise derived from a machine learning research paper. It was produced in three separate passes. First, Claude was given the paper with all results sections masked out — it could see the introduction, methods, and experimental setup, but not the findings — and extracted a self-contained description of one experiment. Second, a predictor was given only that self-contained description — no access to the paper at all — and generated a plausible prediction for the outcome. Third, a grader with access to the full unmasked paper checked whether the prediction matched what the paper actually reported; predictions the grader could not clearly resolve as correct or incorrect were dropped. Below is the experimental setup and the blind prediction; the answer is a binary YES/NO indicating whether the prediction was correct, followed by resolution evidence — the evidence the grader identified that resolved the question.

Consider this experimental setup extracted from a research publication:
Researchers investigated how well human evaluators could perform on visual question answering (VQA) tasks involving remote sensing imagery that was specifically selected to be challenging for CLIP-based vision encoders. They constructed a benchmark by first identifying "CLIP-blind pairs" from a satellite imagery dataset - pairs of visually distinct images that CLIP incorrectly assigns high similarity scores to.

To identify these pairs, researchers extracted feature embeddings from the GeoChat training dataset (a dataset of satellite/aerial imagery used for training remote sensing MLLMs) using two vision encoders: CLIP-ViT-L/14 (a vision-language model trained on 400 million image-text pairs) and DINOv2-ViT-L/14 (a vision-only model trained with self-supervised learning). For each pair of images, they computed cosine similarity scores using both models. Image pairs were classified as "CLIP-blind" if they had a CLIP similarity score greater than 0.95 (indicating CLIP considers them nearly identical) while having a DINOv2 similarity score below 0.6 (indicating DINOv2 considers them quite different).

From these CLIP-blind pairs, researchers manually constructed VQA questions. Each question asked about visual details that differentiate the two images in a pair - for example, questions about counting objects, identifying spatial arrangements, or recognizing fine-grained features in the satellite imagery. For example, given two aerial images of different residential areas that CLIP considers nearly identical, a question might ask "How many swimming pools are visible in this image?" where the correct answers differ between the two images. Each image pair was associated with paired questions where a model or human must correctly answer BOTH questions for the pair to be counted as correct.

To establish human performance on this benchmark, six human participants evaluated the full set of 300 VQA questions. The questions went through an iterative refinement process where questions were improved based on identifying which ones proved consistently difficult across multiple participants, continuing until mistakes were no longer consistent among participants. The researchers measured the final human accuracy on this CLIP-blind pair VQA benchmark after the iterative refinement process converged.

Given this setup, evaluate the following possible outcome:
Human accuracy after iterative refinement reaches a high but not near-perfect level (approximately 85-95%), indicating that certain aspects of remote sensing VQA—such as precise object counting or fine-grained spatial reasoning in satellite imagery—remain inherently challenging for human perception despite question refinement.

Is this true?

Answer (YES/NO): YES